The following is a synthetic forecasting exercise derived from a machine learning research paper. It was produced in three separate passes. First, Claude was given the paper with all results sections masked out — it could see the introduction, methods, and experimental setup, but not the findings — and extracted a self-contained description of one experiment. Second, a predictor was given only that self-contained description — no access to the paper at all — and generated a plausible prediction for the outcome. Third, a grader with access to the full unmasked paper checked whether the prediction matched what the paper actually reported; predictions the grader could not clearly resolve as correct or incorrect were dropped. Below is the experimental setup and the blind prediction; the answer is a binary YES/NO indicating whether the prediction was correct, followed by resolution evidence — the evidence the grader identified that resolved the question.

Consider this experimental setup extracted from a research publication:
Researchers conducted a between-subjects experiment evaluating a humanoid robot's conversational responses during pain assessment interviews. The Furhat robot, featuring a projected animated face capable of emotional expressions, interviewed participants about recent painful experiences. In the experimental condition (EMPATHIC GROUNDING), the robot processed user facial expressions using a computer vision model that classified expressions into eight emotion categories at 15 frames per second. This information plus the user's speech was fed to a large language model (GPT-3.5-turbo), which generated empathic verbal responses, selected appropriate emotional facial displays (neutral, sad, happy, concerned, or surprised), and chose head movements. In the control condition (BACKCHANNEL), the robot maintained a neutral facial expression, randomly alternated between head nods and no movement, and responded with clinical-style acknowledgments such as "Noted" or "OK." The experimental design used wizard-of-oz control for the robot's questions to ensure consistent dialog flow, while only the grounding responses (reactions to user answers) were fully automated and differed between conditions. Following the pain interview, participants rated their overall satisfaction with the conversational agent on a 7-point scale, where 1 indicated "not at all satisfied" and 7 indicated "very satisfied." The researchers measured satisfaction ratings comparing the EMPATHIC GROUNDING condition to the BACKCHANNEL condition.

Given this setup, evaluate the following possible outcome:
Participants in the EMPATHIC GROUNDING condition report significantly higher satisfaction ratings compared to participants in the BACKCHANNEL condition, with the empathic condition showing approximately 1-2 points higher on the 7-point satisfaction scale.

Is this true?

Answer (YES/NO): NO